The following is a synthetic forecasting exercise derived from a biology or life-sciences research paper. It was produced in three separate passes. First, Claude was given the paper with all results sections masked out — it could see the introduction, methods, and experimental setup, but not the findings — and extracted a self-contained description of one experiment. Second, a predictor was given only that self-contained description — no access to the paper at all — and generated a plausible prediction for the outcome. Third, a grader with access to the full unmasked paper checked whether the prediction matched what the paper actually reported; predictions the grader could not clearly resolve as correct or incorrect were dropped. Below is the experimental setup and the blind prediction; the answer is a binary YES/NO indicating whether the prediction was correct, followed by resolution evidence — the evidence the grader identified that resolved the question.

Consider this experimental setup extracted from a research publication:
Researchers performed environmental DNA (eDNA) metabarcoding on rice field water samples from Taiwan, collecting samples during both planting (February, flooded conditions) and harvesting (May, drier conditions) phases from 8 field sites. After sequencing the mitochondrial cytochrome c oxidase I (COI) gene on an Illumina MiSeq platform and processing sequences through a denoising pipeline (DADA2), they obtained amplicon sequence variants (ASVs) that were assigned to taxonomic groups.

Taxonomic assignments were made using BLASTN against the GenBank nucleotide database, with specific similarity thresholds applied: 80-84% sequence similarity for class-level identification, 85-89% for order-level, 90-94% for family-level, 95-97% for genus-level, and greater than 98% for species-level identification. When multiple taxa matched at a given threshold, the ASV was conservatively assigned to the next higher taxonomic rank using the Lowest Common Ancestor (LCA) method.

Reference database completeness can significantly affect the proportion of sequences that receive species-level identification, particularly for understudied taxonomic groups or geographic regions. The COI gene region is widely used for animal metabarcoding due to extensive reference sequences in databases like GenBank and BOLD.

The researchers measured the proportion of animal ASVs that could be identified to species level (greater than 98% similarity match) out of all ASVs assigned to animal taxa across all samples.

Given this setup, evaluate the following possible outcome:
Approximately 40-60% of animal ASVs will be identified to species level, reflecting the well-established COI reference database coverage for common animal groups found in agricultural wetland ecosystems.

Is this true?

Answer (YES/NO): YES